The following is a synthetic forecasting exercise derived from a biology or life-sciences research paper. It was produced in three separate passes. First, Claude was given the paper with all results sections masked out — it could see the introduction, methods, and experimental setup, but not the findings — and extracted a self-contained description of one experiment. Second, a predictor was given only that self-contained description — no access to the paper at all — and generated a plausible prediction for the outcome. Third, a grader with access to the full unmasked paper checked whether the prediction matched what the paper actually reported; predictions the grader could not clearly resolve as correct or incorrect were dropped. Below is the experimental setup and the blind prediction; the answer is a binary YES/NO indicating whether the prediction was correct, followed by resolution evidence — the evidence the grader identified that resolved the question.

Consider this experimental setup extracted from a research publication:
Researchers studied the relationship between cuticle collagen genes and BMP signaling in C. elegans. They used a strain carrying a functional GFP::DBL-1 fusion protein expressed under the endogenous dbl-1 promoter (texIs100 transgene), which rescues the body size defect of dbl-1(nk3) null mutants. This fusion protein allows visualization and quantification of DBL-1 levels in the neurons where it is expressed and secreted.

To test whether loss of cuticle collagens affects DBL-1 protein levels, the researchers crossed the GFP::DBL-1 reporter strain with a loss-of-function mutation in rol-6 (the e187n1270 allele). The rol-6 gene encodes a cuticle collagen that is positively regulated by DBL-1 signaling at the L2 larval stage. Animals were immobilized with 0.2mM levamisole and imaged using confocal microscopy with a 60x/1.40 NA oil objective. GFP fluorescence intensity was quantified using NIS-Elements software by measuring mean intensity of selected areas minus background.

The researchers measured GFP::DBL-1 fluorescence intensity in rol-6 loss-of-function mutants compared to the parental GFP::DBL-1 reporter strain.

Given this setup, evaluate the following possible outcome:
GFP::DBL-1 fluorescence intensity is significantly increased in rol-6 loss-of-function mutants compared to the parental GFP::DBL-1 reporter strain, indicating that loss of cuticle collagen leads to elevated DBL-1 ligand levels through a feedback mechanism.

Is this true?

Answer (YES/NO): NO